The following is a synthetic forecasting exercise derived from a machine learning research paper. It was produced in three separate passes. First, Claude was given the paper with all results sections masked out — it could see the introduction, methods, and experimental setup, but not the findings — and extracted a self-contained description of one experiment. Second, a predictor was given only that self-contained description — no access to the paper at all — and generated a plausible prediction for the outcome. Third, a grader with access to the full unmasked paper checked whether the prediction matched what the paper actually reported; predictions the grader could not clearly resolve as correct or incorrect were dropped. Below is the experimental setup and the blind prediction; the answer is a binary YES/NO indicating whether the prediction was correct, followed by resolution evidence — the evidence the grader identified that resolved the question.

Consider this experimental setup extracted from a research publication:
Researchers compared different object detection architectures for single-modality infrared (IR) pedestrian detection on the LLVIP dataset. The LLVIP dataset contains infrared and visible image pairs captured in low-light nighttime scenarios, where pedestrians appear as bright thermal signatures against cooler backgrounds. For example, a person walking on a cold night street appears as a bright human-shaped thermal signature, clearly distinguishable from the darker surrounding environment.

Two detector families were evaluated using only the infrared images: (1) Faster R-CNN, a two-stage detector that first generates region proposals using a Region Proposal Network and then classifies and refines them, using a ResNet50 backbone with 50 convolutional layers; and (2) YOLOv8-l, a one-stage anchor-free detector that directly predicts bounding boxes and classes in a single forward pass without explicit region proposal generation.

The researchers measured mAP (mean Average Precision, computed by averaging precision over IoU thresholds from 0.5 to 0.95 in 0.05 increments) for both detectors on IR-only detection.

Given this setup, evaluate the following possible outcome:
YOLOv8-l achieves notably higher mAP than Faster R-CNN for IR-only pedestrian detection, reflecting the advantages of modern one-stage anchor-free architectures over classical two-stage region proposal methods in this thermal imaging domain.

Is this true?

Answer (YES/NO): YES